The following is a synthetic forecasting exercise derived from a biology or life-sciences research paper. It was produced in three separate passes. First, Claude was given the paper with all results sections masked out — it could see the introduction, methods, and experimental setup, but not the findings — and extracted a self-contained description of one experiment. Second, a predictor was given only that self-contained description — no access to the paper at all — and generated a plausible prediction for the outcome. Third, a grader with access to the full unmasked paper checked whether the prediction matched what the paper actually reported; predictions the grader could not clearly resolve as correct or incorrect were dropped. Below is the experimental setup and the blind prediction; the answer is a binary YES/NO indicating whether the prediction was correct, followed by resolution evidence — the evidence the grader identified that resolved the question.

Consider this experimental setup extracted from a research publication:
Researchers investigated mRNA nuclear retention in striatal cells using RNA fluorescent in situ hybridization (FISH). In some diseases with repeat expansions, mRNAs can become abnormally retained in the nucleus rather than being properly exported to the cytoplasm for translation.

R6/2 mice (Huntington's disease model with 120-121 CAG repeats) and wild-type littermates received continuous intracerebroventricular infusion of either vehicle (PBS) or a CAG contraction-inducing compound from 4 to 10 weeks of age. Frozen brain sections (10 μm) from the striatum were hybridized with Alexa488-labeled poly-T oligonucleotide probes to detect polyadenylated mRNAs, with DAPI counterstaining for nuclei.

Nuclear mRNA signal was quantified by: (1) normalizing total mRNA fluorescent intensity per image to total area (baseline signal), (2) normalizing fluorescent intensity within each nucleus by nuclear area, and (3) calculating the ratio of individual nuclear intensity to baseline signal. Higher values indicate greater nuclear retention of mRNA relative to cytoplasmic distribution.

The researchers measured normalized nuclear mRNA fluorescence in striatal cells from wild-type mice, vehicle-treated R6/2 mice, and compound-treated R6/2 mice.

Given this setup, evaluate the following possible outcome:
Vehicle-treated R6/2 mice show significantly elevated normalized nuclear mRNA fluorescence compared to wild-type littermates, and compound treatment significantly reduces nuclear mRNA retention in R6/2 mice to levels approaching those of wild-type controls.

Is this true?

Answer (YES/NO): YES